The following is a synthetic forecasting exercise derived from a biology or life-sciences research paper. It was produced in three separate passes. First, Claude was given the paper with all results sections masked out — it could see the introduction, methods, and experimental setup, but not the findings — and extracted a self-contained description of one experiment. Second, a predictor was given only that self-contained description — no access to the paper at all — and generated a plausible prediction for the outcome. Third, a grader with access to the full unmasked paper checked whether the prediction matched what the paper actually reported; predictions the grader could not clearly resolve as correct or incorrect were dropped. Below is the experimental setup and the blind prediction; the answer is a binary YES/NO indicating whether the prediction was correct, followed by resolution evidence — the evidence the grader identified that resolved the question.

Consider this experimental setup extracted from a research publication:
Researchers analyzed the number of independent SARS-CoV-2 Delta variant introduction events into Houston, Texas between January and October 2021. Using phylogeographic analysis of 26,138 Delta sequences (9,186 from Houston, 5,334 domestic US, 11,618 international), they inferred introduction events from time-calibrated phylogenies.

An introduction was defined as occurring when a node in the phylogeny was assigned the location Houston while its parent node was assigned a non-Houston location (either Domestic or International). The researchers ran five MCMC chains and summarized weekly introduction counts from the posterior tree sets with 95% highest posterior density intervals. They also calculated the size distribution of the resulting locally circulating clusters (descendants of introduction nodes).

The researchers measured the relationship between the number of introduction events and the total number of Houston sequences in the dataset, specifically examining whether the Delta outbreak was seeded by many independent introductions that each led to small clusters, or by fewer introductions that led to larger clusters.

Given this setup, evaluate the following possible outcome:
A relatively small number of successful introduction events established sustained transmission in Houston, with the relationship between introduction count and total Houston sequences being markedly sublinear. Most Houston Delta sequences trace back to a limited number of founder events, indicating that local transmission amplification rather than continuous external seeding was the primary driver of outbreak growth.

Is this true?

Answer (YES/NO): NO